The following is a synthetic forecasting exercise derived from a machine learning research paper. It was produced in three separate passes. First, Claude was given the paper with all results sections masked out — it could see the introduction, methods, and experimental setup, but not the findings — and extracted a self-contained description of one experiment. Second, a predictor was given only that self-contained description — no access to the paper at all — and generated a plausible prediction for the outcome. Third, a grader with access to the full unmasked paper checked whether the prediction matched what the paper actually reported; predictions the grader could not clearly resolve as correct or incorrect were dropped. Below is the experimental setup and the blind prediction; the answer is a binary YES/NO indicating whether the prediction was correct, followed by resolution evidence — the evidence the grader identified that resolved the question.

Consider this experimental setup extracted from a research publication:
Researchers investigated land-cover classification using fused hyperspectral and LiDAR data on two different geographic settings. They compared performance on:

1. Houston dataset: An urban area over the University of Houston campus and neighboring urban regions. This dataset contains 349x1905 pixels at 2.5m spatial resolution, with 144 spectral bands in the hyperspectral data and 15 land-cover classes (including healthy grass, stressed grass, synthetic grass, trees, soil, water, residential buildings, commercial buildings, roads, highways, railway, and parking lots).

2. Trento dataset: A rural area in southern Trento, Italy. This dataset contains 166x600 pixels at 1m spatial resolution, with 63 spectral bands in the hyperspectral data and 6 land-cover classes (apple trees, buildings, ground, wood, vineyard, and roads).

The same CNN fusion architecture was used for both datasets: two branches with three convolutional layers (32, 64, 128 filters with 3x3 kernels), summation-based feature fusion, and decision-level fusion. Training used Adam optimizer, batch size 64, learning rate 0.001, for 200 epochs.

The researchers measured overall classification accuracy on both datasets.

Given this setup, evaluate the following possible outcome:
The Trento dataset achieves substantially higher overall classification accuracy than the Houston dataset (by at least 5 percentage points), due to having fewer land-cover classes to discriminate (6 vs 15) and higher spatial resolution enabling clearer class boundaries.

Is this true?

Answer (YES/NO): NO